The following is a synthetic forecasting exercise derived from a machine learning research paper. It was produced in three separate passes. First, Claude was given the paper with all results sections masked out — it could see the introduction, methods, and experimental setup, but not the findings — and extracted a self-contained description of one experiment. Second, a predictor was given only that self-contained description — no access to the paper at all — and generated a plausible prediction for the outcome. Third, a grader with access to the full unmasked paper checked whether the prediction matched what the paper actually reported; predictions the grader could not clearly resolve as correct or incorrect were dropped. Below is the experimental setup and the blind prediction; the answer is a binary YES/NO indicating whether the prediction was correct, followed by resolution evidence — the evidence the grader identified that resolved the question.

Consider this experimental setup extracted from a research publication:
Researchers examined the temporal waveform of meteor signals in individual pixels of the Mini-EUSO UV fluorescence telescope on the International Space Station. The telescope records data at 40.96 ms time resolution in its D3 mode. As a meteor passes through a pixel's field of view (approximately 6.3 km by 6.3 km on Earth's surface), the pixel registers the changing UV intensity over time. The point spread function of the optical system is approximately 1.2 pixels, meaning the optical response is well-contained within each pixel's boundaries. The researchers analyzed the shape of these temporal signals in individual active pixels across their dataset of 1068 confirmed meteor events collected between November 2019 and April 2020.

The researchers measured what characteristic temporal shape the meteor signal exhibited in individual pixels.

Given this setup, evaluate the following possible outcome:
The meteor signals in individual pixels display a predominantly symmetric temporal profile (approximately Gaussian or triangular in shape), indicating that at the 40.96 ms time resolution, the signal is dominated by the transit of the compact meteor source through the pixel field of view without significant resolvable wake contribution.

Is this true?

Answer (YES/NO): YES